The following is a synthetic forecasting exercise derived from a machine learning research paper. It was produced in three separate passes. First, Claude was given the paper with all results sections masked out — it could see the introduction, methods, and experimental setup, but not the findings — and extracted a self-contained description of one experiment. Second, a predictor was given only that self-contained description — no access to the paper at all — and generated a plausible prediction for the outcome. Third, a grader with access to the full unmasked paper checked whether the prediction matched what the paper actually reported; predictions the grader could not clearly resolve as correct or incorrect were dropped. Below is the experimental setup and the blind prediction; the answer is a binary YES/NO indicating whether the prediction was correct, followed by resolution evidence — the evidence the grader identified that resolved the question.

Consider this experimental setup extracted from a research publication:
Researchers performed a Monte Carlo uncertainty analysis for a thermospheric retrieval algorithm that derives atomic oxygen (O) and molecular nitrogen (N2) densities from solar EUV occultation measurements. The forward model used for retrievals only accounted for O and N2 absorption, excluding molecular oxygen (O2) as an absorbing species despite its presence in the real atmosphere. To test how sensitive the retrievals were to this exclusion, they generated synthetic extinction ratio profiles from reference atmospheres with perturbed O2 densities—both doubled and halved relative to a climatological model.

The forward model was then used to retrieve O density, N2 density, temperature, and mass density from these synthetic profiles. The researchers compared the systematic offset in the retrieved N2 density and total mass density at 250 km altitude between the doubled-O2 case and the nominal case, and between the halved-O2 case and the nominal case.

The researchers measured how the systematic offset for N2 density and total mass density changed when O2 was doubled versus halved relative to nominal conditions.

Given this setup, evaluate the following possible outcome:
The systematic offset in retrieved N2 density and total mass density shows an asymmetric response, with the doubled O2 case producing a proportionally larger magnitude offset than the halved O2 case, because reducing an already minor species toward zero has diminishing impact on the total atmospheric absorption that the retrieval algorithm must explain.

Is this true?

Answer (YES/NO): YES